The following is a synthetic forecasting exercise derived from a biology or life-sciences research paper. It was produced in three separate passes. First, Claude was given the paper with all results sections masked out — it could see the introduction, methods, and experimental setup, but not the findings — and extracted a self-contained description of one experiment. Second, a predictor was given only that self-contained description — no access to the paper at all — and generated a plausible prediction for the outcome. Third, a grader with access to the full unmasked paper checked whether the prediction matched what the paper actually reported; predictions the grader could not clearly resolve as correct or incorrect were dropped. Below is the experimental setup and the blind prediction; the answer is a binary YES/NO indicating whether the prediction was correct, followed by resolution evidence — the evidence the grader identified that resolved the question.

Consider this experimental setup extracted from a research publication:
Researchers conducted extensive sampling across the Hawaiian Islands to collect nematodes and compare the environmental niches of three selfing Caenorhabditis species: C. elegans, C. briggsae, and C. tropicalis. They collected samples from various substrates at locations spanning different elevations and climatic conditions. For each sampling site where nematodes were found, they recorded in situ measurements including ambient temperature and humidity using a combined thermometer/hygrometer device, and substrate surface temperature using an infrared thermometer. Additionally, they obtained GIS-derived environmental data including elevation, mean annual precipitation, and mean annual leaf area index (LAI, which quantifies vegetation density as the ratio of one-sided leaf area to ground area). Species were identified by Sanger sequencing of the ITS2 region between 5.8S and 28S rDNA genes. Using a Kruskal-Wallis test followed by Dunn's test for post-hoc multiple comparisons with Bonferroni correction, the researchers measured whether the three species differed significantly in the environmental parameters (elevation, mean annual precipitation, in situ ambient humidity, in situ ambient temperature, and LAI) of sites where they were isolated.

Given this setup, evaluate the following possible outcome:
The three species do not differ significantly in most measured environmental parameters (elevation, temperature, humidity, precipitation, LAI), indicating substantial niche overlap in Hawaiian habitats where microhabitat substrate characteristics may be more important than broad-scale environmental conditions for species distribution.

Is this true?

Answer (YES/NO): NO